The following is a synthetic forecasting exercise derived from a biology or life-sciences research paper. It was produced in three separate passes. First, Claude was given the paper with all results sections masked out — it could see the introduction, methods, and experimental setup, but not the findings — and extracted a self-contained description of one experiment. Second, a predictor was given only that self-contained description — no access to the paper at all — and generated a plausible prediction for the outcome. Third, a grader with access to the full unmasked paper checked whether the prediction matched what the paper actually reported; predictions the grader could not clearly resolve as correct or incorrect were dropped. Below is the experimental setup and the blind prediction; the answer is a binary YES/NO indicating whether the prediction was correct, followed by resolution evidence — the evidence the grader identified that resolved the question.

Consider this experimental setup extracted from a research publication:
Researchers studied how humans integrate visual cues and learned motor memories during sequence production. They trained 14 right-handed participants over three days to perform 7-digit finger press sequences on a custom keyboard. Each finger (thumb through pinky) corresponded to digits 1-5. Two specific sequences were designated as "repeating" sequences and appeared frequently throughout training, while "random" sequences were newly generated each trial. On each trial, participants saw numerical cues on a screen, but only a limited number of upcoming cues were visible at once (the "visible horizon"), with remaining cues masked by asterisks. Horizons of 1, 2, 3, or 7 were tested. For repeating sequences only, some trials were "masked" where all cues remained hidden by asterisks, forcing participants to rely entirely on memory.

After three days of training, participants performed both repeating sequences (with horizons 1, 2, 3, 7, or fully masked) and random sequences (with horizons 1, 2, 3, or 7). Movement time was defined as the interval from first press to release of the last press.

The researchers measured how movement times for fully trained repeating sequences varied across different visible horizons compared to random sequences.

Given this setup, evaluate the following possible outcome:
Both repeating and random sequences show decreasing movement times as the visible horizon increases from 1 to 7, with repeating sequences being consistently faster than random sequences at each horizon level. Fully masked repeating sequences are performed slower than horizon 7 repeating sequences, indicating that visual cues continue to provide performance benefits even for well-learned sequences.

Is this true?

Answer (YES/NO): NO